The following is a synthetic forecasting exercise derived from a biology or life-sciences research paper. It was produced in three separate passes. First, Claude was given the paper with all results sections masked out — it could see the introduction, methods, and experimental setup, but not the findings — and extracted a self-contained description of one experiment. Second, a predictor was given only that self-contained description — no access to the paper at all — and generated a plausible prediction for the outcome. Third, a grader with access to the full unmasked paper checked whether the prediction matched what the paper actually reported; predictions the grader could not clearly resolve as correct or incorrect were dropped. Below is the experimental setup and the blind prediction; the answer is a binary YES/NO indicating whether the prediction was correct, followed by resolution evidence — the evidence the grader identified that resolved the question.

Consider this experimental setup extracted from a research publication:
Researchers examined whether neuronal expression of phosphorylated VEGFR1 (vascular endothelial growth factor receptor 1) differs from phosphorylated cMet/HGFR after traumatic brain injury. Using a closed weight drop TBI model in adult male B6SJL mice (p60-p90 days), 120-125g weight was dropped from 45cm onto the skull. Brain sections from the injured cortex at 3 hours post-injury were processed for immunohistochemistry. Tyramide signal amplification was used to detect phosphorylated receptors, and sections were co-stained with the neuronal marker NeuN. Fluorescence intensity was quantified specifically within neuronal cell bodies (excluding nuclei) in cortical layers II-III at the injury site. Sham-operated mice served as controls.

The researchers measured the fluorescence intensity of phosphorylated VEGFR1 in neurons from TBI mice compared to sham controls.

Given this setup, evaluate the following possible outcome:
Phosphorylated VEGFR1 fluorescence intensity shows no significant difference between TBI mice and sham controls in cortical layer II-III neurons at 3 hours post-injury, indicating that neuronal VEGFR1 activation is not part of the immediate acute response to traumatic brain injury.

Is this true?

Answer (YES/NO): NO